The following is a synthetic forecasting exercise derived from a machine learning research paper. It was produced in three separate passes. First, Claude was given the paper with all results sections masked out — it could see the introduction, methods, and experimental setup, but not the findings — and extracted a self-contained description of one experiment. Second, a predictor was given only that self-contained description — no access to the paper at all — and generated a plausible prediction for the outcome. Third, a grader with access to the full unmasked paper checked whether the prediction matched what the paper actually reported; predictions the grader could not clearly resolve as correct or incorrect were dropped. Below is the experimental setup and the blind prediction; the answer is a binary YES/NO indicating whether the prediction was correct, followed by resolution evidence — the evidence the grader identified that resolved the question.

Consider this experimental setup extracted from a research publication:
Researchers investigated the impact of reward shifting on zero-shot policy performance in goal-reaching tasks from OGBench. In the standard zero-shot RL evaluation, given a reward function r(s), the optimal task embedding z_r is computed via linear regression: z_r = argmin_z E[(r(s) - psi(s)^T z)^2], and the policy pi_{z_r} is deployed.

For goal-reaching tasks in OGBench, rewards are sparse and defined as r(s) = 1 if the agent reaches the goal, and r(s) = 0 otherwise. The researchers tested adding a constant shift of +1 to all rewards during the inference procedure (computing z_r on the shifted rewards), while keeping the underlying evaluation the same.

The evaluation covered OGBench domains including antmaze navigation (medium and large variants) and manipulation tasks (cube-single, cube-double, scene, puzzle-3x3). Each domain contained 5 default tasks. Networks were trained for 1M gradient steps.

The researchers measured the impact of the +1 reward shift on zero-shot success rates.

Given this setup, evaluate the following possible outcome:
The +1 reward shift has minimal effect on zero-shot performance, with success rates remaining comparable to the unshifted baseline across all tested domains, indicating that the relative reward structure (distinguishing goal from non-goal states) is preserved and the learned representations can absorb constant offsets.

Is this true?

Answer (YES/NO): NO